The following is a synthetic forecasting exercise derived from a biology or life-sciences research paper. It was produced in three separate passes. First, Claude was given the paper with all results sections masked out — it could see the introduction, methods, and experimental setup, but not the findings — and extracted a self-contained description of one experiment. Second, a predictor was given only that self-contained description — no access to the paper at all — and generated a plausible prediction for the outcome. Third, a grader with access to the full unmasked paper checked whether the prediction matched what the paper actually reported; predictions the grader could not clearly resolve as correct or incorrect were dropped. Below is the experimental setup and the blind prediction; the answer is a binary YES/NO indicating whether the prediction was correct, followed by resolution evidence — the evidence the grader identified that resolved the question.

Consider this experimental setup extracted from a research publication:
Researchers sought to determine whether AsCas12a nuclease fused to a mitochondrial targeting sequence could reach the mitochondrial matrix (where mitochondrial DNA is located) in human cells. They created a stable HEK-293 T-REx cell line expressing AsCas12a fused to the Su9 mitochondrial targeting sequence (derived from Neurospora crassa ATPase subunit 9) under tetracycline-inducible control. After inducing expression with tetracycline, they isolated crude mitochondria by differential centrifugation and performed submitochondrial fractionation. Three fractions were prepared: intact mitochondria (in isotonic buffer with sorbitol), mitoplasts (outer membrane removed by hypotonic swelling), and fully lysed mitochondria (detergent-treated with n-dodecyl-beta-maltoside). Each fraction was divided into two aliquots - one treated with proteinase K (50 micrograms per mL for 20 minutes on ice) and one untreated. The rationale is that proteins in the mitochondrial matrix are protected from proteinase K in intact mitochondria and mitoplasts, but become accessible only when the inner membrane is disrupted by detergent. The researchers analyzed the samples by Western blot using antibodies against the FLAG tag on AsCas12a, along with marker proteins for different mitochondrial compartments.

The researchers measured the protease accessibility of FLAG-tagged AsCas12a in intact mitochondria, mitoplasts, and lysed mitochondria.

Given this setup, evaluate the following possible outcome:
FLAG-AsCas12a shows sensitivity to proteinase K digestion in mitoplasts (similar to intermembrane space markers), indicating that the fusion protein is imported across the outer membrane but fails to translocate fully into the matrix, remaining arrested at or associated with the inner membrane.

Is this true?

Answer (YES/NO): NO